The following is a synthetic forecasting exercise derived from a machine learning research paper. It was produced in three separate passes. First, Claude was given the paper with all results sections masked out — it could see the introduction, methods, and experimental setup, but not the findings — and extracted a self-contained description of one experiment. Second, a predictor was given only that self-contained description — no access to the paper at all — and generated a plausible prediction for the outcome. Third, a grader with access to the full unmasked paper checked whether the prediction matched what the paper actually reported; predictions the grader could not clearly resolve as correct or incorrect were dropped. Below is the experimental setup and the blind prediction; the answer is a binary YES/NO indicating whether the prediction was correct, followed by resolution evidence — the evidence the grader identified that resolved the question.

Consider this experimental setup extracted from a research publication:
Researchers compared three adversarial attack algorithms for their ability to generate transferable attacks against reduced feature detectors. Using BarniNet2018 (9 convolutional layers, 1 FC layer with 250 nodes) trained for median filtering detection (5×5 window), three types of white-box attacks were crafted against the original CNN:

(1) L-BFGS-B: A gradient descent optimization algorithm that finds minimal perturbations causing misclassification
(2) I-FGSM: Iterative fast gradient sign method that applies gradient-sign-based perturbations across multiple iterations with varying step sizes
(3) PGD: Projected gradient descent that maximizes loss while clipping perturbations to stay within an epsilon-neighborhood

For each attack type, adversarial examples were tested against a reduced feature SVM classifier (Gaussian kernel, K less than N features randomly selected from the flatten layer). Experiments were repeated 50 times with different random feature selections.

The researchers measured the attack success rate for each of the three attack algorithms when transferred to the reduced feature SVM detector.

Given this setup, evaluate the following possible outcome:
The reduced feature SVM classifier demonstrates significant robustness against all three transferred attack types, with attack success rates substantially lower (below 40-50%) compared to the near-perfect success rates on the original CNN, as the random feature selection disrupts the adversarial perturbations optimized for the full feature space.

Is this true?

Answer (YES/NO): NO